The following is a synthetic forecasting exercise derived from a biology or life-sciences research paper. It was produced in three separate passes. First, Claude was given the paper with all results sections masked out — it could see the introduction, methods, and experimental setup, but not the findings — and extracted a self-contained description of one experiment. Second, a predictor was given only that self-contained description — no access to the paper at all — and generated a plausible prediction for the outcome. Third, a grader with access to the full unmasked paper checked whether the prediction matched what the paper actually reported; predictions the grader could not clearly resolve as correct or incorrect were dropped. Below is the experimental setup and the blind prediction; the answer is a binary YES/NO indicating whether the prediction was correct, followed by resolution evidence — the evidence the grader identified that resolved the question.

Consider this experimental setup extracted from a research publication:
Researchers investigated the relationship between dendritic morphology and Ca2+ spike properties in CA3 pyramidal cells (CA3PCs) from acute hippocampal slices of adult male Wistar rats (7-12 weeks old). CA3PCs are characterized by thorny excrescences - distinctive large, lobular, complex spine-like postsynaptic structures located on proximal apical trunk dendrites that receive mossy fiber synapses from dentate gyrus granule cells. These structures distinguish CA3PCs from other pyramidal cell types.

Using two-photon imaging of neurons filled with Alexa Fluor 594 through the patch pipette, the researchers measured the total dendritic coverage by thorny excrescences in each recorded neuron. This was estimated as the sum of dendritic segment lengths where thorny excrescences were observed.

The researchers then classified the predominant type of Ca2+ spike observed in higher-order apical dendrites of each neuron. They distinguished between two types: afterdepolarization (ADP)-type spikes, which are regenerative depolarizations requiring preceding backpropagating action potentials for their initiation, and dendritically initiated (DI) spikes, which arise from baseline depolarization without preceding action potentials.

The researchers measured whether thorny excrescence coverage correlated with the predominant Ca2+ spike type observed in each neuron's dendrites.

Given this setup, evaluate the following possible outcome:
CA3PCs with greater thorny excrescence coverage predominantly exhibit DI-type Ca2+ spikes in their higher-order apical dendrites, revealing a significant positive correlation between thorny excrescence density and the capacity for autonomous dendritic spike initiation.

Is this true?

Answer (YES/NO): YES